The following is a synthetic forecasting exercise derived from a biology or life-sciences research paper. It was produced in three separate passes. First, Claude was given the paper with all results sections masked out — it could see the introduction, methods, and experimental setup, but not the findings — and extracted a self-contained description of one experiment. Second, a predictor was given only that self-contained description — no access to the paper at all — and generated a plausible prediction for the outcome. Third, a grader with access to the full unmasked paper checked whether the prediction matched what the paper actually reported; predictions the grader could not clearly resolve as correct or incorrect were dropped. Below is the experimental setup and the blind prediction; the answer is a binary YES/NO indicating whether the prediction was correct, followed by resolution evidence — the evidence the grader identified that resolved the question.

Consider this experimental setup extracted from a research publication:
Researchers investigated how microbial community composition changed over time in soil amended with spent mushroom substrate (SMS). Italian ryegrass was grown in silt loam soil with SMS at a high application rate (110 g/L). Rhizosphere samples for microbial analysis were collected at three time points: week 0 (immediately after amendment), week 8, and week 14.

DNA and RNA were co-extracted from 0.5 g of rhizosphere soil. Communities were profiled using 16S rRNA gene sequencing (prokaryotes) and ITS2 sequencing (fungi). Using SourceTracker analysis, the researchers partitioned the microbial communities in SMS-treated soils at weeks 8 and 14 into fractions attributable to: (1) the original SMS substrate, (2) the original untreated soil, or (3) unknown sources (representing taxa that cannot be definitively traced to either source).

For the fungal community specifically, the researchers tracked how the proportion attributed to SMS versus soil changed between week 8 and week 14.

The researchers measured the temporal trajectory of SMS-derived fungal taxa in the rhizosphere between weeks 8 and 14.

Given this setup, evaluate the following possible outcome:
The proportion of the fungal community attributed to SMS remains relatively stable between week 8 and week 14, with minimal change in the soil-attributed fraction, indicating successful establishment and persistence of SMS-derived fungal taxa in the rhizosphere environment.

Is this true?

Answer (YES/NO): YES